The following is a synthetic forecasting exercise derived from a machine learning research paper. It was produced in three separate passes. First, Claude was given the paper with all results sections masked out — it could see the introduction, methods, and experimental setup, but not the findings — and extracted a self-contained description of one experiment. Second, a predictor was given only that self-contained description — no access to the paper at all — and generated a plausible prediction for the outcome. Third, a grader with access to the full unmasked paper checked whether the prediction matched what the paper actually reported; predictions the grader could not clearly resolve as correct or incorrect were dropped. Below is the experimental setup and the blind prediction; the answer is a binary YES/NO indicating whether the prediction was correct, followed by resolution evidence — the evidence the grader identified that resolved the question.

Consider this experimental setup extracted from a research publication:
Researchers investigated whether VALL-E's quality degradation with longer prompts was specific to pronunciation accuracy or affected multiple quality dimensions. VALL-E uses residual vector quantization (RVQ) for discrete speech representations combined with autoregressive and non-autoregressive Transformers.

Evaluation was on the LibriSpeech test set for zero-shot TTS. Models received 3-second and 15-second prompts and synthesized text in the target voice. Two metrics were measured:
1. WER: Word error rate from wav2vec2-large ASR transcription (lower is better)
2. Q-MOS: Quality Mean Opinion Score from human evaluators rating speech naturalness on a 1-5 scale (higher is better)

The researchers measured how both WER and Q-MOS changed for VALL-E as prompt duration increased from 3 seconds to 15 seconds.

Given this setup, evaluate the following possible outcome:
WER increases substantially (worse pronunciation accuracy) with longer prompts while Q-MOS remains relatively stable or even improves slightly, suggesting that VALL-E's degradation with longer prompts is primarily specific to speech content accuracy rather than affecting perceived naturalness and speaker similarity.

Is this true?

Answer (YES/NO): NO